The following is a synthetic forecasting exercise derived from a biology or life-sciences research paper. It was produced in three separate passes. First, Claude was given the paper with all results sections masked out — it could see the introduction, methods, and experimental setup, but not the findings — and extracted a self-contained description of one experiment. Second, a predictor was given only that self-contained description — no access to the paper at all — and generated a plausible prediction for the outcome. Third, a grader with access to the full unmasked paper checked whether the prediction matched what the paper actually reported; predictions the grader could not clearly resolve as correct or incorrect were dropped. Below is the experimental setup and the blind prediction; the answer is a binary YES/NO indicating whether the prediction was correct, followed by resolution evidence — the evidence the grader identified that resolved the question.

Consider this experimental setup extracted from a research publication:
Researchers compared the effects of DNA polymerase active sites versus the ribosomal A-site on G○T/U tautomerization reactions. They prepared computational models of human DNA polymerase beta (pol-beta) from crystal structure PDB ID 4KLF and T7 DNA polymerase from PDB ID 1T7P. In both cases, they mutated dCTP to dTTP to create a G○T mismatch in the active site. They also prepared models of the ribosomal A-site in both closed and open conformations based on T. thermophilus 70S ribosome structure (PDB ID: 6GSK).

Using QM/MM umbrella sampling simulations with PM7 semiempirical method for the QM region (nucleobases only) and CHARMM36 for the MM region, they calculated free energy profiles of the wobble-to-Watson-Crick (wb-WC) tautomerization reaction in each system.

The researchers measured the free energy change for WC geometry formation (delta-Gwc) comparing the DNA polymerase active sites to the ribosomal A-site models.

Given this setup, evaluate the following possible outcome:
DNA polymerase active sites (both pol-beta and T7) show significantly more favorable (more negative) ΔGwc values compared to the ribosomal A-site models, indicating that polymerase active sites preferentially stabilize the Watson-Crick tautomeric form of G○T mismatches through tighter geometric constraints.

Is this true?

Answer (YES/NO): NO